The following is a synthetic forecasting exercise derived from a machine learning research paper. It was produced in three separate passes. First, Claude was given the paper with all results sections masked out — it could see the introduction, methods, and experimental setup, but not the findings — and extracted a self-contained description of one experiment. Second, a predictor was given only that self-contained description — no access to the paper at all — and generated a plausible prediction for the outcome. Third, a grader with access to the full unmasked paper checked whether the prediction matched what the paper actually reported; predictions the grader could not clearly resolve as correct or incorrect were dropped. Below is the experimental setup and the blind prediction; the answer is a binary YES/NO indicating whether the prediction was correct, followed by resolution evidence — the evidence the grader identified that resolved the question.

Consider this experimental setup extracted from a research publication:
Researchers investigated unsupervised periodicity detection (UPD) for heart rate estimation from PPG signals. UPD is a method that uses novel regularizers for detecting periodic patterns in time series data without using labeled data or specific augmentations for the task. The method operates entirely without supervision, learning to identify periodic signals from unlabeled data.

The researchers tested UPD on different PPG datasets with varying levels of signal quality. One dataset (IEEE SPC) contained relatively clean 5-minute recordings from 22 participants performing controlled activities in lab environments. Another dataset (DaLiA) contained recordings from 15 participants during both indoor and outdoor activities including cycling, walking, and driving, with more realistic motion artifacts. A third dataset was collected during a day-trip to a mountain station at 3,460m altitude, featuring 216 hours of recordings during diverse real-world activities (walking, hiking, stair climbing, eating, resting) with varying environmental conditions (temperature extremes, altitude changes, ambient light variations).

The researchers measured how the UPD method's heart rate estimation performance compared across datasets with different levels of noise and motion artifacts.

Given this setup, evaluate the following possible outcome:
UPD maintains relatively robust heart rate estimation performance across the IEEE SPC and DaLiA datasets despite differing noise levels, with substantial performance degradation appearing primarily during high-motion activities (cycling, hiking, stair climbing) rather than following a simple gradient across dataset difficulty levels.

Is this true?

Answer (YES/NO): NO